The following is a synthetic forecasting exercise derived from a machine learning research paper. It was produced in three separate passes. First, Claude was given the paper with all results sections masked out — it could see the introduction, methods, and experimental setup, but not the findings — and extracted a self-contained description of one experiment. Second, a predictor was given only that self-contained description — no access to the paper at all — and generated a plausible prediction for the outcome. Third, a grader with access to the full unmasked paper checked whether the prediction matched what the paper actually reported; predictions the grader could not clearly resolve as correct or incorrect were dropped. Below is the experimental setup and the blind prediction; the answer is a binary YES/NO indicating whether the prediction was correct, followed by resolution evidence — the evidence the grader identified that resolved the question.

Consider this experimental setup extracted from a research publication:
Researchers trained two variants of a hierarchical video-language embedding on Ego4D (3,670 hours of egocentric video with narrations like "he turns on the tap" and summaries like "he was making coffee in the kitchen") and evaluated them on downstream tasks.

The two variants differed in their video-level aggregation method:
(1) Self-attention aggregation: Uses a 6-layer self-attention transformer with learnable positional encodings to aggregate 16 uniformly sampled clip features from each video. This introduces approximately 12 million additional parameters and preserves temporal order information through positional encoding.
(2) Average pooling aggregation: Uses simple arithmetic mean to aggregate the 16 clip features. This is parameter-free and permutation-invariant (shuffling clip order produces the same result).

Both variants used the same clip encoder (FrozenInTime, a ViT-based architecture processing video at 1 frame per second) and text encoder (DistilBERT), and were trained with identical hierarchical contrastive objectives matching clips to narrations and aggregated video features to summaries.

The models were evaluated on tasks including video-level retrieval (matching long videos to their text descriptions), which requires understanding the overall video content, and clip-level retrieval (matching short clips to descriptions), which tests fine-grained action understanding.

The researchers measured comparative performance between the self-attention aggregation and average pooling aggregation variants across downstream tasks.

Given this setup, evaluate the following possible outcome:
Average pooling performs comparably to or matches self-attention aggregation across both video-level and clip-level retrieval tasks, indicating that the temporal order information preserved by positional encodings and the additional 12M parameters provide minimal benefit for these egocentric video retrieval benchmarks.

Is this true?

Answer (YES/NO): NO